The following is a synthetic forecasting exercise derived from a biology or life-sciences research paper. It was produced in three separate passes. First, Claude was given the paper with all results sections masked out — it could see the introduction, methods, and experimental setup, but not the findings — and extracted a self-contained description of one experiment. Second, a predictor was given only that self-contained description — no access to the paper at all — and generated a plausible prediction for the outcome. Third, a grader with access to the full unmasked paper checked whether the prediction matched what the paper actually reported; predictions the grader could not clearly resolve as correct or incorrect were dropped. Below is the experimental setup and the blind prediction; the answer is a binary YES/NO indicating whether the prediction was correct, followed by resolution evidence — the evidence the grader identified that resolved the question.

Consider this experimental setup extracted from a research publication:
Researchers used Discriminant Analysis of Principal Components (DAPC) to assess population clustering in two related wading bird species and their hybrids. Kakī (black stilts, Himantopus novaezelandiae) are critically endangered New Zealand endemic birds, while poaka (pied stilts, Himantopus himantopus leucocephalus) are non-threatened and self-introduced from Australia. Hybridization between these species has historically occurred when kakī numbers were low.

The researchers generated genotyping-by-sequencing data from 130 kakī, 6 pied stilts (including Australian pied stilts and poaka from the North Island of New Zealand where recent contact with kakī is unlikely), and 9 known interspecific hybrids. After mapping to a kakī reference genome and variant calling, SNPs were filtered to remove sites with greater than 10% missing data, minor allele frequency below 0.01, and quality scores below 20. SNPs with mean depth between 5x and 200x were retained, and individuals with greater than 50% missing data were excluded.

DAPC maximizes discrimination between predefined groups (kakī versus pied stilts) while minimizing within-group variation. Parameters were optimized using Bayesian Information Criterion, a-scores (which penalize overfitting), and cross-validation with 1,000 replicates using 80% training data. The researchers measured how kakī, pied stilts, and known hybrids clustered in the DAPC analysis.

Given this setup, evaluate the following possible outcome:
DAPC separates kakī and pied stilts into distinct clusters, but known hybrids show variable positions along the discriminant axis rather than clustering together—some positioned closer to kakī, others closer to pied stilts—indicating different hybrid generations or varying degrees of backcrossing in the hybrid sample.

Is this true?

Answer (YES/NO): NO